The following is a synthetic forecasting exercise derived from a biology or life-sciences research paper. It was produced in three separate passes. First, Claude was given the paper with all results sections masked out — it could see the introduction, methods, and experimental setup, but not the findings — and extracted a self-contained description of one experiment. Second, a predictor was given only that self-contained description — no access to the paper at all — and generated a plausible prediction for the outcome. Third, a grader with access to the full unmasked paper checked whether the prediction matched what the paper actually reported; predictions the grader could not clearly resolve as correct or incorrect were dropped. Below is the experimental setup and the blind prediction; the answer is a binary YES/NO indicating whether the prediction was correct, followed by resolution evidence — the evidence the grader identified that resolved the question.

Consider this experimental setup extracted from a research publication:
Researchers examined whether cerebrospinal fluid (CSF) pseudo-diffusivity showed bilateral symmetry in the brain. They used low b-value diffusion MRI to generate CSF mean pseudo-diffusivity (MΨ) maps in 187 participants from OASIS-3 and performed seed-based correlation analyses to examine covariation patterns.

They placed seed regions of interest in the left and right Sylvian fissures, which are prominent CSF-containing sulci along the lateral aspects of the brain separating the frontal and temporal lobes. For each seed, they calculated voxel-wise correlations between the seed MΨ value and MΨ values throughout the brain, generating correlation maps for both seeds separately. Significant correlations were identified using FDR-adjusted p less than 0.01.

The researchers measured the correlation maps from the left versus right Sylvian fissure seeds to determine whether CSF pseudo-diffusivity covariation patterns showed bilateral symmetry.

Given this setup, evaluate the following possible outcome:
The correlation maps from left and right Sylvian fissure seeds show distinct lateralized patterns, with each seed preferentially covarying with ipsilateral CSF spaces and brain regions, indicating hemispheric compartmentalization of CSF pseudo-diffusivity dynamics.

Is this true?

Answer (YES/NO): NO